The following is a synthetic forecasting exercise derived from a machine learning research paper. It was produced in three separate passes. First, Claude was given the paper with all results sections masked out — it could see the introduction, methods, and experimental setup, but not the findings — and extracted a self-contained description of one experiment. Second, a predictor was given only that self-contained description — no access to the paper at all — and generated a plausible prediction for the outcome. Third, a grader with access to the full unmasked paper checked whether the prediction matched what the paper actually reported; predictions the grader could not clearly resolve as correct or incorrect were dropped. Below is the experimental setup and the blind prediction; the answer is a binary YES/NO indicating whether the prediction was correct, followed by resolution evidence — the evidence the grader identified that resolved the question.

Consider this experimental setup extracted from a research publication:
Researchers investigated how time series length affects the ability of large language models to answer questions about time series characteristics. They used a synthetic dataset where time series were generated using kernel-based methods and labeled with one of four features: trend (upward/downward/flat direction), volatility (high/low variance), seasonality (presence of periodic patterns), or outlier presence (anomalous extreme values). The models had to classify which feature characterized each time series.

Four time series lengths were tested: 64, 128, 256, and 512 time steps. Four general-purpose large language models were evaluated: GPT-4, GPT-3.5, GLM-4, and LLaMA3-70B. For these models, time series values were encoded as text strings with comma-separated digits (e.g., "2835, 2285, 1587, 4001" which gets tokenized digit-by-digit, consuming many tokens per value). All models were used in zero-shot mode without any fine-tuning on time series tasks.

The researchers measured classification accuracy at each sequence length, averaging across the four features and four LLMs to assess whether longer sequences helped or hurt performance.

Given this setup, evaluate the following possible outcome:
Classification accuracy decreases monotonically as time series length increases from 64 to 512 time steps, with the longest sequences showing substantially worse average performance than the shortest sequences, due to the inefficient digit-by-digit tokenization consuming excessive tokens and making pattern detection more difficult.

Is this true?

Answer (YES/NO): NO